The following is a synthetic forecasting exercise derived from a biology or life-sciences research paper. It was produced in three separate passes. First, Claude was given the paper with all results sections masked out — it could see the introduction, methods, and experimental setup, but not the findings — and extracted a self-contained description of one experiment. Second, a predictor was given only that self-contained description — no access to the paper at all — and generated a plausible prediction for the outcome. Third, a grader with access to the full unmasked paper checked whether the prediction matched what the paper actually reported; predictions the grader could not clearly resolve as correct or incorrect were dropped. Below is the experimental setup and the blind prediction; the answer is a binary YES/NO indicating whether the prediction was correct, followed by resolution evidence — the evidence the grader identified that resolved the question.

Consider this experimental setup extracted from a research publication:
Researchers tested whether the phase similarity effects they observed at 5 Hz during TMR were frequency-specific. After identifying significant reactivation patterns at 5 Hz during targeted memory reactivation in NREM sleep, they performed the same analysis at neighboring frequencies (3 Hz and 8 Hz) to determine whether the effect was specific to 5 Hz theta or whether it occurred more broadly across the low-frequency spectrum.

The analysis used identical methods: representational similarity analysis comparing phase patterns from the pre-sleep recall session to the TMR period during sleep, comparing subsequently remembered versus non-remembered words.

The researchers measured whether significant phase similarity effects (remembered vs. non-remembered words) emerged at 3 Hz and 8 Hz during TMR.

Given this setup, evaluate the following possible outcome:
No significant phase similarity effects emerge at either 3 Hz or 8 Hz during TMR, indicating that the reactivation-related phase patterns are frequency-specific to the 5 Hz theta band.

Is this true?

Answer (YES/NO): YES